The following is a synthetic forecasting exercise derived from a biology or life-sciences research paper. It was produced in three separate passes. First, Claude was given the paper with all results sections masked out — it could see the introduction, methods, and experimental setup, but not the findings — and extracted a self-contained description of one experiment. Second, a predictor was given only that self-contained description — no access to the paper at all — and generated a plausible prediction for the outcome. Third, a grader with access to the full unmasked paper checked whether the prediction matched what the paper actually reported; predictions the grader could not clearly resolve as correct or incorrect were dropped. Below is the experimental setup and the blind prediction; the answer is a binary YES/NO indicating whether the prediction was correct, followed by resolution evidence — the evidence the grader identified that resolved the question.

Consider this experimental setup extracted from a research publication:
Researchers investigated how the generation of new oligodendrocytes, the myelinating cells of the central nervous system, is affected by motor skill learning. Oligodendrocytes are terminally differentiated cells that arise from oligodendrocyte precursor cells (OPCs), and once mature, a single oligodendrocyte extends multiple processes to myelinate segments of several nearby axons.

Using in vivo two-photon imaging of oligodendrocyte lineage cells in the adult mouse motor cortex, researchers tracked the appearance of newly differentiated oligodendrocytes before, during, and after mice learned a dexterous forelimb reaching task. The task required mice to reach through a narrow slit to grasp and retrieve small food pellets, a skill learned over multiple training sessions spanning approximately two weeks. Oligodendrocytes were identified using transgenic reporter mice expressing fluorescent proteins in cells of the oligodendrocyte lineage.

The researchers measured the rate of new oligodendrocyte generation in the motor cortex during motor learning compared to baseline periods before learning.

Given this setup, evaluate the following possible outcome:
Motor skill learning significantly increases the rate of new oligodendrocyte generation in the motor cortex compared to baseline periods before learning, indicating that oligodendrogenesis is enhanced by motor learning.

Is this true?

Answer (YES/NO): YES